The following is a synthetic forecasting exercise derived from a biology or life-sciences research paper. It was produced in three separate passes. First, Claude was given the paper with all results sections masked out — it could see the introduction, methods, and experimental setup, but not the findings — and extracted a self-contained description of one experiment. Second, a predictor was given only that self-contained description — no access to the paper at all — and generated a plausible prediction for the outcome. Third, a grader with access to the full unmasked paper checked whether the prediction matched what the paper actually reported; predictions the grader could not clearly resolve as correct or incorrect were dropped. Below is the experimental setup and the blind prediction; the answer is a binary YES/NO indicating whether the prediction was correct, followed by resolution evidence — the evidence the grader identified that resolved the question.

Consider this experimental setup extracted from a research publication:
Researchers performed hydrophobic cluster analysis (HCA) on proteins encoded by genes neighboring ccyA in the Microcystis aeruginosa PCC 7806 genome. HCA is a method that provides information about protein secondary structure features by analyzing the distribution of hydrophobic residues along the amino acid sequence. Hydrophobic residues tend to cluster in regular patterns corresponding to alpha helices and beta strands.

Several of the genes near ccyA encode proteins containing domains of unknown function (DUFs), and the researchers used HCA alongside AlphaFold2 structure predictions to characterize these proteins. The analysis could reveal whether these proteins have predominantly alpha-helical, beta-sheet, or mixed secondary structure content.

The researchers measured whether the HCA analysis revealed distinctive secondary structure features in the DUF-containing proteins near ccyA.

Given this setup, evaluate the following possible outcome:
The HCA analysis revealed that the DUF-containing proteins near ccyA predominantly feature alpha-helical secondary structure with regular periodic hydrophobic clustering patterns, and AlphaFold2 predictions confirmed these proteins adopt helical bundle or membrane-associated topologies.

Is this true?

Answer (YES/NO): NO